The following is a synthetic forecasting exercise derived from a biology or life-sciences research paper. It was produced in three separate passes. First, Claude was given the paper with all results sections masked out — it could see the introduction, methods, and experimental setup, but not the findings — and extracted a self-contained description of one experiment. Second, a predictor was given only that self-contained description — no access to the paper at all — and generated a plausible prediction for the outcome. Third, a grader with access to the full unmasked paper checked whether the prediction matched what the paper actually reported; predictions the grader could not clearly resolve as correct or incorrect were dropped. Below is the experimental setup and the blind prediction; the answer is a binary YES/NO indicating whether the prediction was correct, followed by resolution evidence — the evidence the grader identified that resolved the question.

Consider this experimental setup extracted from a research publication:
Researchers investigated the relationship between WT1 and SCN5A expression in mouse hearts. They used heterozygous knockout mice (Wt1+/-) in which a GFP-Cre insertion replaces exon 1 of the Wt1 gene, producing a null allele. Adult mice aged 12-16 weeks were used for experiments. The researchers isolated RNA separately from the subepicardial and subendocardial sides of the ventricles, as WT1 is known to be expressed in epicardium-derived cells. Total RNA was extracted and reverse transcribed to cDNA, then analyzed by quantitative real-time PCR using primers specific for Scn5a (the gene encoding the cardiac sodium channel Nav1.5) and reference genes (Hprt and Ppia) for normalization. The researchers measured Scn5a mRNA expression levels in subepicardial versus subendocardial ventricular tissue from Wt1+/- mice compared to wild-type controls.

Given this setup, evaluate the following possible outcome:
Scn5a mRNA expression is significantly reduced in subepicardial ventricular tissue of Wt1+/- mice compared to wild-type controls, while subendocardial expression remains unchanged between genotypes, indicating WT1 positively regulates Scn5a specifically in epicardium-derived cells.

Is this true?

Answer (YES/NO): NO